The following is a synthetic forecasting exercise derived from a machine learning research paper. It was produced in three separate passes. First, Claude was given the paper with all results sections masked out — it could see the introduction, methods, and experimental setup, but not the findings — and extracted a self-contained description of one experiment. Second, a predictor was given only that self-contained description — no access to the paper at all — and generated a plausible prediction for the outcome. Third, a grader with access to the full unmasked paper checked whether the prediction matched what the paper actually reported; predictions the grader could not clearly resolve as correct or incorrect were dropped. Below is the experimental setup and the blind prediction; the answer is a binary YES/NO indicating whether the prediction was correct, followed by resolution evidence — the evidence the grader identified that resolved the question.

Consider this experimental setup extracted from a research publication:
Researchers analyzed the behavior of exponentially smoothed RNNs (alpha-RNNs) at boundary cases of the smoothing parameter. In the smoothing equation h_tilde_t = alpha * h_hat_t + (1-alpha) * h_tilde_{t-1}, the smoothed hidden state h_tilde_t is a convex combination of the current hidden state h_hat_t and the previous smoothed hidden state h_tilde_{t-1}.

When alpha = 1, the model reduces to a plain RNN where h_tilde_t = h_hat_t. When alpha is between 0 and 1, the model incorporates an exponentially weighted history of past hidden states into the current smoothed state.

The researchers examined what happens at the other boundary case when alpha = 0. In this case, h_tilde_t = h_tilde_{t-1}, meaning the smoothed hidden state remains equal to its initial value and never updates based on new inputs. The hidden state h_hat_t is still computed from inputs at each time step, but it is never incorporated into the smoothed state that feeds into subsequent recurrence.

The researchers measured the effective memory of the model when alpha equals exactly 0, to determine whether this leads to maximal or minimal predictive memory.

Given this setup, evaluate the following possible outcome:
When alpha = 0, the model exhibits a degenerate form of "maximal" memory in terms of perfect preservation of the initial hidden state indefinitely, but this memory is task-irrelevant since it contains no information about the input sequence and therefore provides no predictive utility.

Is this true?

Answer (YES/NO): NO